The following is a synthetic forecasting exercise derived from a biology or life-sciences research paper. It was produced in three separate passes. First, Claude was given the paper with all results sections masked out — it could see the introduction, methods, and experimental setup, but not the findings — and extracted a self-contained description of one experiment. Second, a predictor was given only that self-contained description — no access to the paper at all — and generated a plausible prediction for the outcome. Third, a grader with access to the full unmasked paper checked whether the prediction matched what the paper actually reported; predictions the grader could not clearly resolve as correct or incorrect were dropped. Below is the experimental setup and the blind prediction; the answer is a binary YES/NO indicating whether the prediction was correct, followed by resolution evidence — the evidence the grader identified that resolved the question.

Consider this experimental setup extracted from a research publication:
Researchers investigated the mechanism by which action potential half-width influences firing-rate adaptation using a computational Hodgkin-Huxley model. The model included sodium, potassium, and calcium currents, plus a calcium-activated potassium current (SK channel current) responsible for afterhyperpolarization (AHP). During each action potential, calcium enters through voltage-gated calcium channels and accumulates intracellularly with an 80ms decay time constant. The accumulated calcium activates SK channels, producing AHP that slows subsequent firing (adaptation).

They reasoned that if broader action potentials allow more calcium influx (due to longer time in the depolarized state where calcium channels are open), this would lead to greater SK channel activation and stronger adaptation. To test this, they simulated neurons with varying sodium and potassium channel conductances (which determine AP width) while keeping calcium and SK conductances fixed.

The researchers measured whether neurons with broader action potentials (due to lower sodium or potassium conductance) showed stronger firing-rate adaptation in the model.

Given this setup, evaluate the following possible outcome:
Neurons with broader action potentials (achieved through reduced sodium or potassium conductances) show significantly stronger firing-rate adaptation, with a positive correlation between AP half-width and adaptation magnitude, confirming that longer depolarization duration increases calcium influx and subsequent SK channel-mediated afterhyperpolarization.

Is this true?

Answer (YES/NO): YES